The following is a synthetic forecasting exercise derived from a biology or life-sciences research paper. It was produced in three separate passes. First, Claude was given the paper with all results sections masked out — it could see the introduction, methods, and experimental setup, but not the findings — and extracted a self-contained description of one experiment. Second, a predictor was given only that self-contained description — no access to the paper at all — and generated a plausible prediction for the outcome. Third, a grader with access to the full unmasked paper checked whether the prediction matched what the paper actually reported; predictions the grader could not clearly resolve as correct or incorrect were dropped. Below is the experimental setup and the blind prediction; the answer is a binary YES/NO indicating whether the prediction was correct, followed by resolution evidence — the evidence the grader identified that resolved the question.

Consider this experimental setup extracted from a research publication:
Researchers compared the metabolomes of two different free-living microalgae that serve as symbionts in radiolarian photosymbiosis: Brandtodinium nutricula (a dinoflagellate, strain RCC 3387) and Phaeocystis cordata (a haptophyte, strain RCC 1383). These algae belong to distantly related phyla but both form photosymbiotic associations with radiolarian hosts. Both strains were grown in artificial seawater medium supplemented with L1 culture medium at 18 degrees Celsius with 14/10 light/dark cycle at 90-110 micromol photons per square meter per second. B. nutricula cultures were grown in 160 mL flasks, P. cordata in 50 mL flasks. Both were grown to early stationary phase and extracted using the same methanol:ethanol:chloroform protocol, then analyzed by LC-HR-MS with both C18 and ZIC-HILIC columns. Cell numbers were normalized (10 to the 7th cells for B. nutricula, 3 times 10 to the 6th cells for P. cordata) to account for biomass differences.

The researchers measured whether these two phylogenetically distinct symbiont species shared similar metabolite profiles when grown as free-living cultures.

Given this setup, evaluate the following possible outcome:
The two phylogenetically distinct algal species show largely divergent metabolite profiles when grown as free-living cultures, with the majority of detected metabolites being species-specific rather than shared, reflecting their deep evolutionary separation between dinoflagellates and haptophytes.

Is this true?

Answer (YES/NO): NO